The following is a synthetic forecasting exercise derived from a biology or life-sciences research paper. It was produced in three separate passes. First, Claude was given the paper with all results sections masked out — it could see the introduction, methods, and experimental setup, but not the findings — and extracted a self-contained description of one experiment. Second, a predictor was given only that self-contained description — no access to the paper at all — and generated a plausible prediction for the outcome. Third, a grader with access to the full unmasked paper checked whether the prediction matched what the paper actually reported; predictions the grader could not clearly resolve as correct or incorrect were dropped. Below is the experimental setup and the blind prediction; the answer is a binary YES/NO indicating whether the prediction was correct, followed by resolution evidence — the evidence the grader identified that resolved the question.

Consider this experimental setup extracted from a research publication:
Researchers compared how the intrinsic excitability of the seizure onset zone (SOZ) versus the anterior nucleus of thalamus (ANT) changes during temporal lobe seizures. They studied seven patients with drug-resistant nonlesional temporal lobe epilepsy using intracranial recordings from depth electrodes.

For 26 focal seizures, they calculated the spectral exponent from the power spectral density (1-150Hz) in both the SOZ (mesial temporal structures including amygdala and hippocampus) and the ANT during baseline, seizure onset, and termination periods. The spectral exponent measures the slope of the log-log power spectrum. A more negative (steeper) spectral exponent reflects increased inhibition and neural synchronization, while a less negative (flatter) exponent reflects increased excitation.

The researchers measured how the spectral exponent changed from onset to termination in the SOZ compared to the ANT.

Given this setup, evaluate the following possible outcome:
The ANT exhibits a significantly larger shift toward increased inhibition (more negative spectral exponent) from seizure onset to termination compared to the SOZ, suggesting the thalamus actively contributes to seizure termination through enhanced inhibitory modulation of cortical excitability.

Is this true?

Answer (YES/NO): YES